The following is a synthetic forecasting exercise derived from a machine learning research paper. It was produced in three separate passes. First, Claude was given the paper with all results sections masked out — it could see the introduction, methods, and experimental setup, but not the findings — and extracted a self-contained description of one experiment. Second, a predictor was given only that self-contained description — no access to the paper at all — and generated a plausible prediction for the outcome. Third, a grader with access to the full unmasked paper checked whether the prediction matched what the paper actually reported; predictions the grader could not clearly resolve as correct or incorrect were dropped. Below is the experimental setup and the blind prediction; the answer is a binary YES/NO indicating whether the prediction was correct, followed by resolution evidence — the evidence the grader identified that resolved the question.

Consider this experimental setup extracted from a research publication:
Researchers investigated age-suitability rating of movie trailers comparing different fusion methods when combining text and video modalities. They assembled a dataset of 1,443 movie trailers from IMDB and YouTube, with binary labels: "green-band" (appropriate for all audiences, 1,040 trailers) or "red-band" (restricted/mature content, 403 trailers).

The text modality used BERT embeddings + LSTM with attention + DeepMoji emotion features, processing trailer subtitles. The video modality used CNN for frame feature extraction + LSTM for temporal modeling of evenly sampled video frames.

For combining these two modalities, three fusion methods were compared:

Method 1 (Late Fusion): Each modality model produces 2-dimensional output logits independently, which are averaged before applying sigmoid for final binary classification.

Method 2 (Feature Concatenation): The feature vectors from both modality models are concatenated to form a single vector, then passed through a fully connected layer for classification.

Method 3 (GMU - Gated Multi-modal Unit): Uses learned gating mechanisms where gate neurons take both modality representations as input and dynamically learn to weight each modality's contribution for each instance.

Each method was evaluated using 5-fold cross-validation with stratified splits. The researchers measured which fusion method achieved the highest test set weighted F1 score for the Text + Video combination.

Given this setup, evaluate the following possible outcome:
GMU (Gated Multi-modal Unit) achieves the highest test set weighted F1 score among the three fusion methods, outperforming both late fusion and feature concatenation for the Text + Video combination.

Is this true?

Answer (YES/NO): NO